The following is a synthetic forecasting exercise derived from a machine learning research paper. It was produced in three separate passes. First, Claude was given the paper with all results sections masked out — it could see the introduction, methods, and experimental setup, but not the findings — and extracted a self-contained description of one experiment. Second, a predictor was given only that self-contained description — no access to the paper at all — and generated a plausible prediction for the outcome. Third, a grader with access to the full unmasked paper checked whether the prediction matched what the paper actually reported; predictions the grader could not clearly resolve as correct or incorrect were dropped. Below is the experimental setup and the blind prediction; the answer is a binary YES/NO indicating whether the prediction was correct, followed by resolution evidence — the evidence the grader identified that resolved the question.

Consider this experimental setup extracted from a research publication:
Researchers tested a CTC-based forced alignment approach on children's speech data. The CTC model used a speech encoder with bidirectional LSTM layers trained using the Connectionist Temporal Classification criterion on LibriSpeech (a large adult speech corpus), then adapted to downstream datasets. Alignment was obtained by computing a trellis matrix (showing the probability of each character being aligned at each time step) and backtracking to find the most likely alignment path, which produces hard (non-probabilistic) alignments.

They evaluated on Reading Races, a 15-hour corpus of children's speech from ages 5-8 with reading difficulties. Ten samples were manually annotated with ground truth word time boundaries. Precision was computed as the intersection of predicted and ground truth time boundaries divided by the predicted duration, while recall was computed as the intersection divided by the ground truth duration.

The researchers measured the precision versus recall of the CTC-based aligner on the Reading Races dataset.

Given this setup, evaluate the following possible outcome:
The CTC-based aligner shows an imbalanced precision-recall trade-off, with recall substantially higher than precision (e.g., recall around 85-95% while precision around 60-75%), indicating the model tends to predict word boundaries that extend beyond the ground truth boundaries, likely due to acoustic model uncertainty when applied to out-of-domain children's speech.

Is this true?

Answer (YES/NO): NO